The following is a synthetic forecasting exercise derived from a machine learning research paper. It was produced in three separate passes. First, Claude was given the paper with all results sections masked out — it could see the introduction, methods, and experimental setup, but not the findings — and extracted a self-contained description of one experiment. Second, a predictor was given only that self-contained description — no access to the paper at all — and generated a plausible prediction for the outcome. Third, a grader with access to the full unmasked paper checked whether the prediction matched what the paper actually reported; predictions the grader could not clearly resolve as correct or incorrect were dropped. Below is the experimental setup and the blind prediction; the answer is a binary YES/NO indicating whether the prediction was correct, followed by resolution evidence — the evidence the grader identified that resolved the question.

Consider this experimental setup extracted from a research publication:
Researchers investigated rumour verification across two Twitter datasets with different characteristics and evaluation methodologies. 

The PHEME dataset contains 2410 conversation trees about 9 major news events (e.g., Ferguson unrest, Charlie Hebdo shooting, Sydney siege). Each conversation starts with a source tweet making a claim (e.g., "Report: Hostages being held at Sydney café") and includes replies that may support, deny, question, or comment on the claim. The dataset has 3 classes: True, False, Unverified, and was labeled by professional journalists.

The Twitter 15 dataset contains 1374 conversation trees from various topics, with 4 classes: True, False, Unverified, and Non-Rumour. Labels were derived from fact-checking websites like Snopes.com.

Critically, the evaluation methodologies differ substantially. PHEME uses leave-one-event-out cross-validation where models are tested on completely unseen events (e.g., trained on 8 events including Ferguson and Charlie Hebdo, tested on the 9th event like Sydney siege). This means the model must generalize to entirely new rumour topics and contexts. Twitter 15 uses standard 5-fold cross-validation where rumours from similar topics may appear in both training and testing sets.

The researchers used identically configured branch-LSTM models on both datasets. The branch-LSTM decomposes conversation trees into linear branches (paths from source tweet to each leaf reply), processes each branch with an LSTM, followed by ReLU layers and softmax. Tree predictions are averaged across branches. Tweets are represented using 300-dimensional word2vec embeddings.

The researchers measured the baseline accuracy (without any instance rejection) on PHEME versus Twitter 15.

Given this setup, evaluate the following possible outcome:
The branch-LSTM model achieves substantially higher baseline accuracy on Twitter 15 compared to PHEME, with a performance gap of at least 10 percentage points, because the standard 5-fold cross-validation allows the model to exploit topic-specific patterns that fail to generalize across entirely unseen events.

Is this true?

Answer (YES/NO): YES